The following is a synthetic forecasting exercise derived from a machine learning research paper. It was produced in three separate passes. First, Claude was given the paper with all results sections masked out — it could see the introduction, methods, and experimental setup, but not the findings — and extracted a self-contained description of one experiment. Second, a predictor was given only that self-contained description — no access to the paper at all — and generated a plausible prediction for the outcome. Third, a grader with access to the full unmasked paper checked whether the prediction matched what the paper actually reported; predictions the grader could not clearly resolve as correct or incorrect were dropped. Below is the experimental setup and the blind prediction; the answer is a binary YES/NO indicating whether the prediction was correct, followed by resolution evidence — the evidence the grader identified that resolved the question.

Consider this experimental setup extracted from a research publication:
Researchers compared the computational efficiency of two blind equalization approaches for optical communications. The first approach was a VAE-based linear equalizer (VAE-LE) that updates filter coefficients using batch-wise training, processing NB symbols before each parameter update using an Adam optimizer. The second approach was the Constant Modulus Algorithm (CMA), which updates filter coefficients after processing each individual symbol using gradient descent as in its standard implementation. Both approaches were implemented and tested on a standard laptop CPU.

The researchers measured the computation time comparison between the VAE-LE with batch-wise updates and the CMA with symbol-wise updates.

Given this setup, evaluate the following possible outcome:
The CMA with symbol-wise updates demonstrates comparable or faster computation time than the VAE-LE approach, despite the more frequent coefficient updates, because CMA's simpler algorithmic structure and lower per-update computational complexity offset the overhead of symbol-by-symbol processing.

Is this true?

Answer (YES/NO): NO